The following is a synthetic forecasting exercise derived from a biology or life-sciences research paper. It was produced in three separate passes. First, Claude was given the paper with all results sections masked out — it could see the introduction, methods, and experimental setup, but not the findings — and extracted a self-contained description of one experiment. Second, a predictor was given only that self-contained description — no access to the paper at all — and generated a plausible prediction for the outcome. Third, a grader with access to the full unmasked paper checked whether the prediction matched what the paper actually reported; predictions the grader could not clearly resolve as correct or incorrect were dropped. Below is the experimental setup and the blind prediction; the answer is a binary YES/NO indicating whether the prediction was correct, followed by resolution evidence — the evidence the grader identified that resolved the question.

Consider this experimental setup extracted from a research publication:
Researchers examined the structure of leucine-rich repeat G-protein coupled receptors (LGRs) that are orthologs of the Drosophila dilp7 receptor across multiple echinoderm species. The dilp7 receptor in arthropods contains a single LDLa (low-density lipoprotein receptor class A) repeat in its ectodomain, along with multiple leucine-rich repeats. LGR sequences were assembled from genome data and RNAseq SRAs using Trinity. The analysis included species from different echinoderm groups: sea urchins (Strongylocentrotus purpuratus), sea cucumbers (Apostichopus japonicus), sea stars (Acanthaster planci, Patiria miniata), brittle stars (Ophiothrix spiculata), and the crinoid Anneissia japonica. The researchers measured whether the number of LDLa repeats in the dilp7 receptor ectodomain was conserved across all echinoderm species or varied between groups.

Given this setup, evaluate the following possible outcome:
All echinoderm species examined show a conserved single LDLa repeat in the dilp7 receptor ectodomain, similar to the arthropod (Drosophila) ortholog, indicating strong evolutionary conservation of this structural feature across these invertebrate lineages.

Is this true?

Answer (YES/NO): NO